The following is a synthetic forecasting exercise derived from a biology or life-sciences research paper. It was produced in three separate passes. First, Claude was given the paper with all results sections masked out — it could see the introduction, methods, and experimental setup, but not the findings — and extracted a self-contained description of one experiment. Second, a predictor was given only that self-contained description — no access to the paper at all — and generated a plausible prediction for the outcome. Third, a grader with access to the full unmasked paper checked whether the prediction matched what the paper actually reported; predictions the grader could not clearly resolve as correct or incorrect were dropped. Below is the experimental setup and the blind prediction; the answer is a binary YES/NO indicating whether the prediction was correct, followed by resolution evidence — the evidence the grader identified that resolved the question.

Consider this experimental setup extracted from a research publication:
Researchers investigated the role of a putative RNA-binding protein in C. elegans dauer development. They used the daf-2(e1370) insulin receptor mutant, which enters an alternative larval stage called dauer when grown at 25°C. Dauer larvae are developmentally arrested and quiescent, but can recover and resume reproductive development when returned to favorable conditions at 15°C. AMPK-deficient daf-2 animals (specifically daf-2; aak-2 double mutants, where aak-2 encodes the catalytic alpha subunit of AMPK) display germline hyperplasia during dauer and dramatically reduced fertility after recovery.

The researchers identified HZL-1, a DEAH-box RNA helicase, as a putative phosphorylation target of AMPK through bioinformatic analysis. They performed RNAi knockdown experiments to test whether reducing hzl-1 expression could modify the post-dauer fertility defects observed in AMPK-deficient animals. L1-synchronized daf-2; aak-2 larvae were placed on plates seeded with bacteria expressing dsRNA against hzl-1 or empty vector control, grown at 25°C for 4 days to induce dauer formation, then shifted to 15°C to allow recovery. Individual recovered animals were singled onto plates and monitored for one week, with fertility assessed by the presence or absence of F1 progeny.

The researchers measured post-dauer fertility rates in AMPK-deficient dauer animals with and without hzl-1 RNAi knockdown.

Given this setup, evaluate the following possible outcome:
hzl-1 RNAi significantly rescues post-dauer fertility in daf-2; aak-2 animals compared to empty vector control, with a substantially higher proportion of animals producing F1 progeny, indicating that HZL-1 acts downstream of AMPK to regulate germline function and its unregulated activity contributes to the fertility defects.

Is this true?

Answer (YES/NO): YES